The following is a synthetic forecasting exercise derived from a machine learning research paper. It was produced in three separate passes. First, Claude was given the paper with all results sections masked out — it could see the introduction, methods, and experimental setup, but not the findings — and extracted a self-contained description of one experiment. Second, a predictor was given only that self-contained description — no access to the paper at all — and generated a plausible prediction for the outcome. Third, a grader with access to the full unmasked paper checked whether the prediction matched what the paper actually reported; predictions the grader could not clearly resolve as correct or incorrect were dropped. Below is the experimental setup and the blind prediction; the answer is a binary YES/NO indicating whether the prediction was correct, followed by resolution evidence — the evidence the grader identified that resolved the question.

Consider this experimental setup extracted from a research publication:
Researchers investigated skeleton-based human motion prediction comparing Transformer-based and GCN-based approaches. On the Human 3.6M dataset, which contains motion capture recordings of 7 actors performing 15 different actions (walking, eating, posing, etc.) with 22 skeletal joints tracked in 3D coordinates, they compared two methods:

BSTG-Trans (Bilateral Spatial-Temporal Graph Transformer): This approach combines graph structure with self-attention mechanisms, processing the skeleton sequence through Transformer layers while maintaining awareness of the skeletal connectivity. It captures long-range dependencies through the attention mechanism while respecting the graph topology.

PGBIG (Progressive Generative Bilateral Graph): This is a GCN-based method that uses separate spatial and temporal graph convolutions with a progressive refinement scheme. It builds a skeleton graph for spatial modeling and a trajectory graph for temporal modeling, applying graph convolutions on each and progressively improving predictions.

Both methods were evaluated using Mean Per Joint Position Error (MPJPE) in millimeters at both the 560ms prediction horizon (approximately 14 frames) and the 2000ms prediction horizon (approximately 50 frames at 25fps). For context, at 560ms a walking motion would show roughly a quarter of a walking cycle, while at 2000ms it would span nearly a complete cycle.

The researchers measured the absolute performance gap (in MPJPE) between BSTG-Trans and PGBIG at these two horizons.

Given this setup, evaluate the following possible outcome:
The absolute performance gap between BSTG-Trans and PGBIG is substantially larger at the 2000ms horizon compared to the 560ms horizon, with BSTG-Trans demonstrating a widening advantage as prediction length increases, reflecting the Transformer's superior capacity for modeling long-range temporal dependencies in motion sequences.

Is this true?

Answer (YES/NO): NO